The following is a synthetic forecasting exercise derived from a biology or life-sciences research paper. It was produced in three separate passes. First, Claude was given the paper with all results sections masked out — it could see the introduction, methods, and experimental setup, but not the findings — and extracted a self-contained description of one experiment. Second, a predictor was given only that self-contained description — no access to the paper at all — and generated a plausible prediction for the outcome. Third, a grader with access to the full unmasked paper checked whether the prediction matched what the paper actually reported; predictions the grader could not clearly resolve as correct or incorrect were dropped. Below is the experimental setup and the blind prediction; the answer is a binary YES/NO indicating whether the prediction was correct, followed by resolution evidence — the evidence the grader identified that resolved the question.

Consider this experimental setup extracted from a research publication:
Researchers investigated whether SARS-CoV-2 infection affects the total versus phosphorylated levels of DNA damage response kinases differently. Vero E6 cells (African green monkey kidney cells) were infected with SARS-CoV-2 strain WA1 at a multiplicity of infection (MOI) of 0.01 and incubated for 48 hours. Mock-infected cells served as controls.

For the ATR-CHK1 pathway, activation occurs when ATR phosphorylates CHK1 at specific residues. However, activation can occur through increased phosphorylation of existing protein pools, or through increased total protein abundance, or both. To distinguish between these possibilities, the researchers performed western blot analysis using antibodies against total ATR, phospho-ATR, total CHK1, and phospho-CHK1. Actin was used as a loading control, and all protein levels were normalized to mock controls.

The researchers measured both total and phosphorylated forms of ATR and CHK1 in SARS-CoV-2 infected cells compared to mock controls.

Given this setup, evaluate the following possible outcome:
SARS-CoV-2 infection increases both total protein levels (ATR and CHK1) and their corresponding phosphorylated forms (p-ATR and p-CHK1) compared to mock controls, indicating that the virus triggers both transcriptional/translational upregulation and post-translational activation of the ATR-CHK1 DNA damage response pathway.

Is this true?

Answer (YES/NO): NO